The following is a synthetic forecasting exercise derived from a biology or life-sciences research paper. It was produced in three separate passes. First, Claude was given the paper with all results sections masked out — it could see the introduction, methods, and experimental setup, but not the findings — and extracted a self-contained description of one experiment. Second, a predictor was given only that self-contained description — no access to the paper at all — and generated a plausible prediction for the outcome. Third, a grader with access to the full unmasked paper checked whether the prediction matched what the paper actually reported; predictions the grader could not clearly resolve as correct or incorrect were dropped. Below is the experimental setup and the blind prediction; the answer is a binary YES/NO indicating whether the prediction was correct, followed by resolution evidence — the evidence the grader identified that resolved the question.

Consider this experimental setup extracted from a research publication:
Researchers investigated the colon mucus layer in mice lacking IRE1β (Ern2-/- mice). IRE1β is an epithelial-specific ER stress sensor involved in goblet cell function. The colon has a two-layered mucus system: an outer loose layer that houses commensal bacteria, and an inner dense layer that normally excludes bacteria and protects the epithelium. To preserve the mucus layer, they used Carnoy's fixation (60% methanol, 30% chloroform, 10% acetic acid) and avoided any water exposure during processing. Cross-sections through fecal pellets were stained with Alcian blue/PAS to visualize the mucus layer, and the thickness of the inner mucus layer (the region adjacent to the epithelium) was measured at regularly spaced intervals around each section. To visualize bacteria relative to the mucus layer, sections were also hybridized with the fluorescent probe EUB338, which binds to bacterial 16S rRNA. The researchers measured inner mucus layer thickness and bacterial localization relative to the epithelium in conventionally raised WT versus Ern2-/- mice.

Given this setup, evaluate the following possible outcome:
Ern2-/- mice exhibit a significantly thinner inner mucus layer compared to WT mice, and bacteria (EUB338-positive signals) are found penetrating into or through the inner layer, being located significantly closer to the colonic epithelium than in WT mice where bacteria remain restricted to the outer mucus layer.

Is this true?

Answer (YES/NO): YES